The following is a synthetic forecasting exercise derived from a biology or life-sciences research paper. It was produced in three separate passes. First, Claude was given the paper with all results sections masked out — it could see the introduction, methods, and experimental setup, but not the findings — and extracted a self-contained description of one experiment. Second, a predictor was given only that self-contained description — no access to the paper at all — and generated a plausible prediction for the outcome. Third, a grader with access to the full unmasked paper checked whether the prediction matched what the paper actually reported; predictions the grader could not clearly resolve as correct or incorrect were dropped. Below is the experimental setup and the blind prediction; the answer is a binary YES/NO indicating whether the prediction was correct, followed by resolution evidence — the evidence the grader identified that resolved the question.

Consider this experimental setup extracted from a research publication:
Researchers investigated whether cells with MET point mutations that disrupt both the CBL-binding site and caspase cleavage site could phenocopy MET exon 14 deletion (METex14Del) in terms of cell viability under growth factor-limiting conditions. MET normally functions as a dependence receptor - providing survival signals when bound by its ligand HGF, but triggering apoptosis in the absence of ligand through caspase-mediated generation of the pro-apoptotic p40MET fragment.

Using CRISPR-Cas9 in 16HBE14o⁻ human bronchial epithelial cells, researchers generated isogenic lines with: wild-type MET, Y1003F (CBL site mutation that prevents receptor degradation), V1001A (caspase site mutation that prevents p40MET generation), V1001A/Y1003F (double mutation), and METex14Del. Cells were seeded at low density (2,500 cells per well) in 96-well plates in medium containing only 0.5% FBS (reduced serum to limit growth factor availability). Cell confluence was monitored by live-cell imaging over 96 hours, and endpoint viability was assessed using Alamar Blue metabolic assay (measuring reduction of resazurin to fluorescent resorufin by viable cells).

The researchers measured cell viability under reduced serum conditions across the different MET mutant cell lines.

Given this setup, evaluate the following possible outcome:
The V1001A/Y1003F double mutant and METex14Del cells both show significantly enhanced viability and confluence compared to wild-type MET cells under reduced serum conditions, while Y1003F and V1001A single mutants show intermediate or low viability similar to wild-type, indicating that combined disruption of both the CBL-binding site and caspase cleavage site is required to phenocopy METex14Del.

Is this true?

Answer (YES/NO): NO